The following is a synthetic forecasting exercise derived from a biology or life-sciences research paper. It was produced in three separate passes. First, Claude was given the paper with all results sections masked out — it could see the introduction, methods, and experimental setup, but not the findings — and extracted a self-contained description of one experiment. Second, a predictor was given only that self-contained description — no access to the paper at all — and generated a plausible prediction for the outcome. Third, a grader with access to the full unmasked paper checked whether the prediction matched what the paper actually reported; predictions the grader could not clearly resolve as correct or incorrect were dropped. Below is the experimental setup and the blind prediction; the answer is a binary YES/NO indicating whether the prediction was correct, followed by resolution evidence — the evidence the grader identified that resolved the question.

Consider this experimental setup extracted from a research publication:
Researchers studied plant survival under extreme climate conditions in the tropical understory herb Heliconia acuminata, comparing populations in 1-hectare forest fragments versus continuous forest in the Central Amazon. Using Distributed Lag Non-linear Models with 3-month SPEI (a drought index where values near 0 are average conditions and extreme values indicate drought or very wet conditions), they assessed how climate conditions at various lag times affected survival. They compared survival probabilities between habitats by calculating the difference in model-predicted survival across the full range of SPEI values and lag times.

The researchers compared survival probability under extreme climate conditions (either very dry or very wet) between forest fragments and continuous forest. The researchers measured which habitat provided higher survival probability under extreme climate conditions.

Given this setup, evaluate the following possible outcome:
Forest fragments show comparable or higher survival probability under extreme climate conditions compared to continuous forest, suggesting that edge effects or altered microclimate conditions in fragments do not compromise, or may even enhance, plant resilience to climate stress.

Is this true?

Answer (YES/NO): NO